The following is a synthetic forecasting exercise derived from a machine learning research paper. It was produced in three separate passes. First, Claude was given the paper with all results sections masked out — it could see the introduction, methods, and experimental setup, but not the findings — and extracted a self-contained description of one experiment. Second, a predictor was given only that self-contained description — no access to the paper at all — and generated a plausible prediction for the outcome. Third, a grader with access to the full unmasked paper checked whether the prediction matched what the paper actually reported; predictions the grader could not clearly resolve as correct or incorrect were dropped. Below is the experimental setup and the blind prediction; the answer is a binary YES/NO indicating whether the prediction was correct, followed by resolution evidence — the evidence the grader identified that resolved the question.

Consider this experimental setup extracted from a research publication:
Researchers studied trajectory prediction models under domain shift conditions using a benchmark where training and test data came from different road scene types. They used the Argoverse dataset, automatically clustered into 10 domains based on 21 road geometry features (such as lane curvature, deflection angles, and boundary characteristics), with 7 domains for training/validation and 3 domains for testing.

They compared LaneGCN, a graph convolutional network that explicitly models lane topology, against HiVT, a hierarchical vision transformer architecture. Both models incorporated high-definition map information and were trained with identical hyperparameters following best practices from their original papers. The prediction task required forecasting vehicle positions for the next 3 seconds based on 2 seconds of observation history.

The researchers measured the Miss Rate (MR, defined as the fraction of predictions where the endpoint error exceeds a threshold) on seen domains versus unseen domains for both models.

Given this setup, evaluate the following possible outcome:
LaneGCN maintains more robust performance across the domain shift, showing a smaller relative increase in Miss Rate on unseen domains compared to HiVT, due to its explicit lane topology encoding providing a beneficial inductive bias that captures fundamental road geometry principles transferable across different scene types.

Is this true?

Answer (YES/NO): YES